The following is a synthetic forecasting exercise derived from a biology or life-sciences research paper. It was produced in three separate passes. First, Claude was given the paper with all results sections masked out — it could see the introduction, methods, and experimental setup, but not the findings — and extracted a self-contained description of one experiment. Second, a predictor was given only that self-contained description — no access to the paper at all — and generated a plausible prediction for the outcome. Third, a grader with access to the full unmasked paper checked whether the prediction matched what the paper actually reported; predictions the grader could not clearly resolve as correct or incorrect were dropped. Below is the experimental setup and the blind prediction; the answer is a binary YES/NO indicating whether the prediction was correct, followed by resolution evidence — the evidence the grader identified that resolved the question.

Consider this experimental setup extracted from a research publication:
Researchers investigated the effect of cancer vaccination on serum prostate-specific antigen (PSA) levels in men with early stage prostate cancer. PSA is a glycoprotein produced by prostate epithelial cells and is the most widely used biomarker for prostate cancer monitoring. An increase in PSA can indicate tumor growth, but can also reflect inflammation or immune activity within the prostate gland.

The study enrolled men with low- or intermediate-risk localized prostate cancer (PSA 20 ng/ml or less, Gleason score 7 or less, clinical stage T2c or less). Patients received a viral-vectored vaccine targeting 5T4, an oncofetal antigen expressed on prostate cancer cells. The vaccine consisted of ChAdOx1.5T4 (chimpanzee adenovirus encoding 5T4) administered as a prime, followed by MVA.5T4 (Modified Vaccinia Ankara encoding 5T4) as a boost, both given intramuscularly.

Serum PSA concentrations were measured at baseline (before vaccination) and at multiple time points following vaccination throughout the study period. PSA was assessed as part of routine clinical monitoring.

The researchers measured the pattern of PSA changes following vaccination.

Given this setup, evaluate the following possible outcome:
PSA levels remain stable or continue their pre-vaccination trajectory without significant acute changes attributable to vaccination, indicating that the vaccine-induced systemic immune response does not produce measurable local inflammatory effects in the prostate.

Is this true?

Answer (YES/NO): NO